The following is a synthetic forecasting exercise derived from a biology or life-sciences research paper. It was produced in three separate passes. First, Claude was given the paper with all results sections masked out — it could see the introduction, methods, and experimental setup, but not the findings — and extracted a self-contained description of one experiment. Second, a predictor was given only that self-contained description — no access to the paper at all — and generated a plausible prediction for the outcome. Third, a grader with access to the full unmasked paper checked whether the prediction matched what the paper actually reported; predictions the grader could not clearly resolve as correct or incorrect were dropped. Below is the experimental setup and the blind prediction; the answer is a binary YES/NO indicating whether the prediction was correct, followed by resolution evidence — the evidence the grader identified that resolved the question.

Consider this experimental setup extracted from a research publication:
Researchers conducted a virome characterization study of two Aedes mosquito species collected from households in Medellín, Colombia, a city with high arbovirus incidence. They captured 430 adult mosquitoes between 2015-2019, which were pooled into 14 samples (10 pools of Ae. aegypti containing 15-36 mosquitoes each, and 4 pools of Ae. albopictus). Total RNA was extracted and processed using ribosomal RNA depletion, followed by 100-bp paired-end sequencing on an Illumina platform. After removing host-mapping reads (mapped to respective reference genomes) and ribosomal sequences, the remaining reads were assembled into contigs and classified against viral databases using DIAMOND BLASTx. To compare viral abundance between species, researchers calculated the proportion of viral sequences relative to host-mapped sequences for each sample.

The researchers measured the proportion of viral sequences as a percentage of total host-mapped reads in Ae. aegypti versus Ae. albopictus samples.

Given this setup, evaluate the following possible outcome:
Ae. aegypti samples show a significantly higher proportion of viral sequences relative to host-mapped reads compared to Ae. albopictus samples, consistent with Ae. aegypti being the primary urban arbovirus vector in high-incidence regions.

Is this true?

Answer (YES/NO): YES